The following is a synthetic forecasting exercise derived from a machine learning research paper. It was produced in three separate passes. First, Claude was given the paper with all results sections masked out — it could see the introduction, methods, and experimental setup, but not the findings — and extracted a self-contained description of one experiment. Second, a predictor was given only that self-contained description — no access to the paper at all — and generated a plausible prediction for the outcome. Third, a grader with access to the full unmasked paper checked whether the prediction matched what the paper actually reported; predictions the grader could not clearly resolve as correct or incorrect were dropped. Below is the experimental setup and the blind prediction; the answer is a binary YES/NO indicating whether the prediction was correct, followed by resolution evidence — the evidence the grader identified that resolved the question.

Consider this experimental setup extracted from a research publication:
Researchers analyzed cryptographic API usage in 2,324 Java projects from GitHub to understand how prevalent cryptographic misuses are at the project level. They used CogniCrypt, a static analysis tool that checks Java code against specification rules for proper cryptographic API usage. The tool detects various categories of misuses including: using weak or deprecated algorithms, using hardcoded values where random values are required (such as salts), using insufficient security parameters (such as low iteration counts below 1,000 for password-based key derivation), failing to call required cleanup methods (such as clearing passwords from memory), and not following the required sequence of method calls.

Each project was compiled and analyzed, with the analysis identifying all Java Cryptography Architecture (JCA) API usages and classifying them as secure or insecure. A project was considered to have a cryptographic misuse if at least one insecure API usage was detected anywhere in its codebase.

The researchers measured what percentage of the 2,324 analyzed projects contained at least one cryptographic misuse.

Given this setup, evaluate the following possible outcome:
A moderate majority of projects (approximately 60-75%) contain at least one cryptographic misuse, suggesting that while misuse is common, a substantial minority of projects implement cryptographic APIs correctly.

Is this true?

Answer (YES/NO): YES